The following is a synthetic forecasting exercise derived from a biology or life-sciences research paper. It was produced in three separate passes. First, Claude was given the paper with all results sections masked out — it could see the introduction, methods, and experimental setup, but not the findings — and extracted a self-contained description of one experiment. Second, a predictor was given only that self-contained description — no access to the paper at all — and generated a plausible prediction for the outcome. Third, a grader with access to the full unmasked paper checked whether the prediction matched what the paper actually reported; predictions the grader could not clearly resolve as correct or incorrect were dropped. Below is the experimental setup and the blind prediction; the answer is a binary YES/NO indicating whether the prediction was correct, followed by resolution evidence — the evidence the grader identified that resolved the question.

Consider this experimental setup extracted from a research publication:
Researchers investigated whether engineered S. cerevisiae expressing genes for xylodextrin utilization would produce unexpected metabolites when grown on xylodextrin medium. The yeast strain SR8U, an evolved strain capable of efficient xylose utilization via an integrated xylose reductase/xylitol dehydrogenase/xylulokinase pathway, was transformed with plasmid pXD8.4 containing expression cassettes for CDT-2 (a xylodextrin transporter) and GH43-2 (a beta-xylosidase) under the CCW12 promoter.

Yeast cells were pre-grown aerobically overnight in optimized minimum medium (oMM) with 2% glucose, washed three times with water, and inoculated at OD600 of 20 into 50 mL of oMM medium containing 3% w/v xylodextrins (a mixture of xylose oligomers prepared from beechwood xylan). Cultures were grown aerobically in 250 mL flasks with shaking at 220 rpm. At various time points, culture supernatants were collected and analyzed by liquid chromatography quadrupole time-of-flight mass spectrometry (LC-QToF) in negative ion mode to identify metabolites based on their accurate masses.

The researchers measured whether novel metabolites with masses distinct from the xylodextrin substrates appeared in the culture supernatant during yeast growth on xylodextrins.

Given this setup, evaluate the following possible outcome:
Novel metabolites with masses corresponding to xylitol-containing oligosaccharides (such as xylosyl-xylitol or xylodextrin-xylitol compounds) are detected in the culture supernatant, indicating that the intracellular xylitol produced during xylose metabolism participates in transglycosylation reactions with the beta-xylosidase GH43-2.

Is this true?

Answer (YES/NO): NO